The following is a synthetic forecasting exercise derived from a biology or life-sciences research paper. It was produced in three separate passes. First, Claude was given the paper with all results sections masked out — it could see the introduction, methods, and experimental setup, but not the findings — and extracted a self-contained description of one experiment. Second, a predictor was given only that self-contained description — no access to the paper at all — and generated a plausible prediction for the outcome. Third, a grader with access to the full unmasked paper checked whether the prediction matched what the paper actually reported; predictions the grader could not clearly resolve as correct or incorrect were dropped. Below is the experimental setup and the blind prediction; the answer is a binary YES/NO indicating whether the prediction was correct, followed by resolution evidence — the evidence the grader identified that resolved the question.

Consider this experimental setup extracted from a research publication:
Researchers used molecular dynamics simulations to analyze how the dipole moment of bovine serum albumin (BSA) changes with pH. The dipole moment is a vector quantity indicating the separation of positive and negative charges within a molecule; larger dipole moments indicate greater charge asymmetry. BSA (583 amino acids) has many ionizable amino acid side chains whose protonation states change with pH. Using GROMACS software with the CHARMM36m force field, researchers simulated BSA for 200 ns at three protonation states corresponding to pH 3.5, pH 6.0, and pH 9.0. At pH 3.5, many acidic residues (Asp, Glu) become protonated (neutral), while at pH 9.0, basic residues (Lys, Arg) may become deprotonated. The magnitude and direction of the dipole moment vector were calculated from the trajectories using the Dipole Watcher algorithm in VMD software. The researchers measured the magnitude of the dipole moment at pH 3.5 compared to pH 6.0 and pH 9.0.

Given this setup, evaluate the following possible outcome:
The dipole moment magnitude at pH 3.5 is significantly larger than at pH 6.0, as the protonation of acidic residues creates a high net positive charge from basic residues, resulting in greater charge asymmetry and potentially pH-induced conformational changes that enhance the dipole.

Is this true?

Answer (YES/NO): YES